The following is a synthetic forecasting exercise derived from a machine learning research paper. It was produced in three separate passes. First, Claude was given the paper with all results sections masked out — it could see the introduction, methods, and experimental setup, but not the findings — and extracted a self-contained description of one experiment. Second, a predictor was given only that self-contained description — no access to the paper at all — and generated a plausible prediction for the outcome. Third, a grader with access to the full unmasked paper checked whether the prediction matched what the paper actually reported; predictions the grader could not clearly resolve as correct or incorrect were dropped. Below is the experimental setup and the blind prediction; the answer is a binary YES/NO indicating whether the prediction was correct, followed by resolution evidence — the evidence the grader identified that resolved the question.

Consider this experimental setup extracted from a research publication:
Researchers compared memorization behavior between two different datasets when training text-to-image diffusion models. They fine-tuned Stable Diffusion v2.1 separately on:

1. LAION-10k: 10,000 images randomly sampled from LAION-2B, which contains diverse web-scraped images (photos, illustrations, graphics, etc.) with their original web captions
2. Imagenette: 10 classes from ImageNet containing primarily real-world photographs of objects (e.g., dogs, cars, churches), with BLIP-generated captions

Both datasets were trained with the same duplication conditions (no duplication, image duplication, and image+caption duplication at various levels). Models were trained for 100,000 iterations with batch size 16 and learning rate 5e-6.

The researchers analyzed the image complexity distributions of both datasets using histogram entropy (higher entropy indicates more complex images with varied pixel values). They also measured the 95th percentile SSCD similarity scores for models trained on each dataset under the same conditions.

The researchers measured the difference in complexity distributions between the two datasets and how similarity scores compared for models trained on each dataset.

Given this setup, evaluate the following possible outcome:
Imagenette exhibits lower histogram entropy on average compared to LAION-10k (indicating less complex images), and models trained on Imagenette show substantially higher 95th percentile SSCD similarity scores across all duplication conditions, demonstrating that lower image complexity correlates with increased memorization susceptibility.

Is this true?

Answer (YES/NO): NO